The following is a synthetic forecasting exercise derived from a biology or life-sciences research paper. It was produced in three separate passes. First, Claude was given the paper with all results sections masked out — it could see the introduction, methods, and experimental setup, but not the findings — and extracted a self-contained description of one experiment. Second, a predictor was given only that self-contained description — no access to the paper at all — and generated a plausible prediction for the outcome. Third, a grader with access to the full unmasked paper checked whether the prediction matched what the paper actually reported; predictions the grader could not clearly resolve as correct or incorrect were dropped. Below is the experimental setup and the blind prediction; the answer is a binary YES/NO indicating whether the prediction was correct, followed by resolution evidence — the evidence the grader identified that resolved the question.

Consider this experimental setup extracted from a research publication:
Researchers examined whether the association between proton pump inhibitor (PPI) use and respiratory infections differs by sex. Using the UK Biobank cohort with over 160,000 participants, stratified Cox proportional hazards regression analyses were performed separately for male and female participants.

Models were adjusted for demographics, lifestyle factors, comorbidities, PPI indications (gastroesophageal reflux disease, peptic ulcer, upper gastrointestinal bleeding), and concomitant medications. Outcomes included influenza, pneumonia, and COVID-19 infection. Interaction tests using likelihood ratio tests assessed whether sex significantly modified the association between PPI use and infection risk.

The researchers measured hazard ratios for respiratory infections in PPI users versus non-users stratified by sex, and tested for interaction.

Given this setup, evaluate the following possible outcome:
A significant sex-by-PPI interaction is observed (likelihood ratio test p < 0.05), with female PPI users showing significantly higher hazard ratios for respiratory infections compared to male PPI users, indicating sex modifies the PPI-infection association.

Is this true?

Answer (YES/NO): NO